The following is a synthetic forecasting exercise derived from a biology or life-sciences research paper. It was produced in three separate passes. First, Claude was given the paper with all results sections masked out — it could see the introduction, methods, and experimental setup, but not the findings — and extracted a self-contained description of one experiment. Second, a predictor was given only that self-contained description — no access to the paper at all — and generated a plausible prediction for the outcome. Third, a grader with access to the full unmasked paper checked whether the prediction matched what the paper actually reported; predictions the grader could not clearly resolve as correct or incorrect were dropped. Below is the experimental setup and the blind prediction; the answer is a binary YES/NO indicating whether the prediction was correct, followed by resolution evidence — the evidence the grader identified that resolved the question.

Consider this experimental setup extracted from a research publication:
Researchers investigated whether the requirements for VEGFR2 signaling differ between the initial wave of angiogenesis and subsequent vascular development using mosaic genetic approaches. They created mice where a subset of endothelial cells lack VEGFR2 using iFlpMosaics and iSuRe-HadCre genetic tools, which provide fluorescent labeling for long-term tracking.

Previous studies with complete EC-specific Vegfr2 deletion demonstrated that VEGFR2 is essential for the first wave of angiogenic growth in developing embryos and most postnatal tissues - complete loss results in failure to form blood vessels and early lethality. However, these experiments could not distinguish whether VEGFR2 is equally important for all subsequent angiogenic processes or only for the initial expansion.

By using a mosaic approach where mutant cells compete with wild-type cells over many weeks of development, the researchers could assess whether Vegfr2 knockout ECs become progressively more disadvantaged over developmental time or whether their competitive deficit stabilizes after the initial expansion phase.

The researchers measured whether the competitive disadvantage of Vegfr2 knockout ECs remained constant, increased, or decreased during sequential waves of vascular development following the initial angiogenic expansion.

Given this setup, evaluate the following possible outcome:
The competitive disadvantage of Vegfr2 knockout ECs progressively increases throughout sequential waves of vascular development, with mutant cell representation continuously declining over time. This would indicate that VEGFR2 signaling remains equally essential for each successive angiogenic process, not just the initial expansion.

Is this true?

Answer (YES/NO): NO